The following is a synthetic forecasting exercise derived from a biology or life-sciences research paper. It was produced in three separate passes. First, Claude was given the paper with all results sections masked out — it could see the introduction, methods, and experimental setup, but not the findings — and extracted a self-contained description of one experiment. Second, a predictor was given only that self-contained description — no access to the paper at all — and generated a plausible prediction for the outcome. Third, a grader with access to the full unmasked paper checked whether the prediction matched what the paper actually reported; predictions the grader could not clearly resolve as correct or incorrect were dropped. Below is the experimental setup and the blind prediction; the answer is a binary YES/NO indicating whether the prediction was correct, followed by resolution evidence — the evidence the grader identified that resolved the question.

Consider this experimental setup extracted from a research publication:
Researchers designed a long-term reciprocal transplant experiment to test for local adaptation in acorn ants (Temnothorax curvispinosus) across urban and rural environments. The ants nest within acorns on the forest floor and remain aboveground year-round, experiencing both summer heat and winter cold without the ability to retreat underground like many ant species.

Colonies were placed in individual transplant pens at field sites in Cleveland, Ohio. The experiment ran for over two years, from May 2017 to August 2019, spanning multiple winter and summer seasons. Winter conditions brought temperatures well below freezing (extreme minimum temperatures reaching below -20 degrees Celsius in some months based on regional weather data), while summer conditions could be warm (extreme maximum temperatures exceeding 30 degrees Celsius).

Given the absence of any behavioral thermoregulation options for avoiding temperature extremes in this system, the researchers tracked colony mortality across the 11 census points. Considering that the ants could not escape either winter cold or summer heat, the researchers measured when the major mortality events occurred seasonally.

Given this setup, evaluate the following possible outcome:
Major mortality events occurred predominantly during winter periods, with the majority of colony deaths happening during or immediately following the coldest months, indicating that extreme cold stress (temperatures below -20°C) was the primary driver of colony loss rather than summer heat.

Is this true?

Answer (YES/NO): NO